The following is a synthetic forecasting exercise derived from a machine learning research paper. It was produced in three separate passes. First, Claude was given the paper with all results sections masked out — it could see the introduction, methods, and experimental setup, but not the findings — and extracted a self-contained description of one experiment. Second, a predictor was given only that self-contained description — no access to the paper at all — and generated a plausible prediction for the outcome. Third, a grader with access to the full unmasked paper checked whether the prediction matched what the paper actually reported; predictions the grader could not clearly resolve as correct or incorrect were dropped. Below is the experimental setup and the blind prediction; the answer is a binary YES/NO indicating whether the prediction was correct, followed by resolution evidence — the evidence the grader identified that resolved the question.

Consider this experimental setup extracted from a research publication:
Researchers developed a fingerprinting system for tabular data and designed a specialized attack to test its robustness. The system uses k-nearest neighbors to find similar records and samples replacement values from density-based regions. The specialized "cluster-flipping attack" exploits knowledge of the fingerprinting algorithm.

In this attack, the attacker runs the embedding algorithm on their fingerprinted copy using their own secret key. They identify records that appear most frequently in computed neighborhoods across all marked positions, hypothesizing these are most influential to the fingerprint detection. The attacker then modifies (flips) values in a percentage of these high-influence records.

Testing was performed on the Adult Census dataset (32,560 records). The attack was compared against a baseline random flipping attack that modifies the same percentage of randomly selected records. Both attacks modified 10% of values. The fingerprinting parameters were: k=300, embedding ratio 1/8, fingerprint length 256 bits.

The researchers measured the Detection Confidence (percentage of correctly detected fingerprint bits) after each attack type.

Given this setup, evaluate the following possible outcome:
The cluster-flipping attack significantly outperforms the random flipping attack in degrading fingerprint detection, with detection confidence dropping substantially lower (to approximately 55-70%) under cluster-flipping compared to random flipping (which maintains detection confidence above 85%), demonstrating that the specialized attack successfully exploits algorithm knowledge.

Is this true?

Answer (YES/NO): NO